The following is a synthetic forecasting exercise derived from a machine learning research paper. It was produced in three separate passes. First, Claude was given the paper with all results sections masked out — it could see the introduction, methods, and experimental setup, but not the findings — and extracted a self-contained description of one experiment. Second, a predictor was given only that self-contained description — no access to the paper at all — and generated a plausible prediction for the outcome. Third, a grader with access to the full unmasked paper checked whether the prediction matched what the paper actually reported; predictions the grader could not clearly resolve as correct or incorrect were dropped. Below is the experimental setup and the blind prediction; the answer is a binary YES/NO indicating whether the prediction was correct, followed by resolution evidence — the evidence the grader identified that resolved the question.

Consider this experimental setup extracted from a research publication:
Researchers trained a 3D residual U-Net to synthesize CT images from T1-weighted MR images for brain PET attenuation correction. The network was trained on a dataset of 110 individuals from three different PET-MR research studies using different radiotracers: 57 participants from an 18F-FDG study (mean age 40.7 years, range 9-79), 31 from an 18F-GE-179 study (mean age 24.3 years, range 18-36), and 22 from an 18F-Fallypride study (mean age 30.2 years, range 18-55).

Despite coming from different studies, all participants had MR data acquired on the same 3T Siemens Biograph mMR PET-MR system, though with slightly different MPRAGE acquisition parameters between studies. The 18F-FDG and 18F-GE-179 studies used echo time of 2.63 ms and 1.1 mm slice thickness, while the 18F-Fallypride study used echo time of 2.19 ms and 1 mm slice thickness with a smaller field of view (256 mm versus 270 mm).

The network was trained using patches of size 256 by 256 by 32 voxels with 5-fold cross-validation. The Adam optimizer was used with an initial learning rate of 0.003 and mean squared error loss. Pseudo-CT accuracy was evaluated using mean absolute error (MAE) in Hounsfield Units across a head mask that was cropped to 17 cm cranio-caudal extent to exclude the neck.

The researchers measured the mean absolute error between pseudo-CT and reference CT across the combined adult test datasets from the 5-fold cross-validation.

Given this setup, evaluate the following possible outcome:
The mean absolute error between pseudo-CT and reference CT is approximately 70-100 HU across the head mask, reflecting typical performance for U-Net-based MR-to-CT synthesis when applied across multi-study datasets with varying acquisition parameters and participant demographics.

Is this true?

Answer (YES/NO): NO